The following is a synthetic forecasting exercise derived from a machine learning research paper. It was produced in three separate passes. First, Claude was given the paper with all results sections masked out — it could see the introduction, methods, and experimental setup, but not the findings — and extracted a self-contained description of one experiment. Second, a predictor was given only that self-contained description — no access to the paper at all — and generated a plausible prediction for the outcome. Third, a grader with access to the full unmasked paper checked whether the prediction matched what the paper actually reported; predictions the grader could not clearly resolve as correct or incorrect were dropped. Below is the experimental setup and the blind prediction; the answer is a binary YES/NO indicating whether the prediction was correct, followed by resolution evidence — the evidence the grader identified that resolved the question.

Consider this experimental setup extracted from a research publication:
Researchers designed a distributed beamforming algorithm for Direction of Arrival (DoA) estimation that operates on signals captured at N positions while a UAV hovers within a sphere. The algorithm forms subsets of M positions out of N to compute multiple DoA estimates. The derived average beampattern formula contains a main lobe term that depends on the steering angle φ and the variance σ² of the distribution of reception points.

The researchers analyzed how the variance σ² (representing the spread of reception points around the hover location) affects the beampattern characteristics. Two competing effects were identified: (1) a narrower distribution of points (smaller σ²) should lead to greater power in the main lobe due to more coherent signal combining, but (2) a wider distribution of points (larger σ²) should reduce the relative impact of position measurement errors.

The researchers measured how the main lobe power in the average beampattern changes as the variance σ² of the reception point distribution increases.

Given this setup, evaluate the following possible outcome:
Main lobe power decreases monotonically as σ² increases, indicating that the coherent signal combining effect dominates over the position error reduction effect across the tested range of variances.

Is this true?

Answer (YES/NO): YES